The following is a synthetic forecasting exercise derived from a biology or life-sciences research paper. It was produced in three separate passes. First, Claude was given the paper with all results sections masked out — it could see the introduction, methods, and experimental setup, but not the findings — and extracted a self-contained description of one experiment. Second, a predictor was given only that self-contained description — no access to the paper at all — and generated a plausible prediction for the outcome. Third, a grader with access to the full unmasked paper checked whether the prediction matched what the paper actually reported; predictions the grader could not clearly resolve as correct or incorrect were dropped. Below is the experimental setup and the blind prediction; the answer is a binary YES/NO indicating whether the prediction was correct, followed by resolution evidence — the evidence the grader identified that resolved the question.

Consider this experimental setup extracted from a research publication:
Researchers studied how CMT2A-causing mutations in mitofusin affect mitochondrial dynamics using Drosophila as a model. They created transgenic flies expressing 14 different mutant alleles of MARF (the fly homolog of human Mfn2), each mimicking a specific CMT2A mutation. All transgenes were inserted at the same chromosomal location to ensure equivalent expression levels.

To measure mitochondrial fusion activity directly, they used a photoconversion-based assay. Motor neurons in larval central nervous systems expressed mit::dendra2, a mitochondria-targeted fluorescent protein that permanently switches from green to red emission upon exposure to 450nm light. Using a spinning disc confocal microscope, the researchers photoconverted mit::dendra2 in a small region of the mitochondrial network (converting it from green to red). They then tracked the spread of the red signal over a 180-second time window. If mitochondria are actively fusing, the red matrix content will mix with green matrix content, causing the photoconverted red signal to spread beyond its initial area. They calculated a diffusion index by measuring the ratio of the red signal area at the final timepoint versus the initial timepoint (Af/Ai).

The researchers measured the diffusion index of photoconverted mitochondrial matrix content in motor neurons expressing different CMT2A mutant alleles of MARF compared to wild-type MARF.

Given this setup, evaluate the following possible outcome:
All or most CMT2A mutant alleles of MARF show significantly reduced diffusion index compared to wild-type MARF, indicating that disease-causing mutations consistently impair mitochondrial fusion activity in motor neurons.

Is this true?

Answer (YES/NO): NO